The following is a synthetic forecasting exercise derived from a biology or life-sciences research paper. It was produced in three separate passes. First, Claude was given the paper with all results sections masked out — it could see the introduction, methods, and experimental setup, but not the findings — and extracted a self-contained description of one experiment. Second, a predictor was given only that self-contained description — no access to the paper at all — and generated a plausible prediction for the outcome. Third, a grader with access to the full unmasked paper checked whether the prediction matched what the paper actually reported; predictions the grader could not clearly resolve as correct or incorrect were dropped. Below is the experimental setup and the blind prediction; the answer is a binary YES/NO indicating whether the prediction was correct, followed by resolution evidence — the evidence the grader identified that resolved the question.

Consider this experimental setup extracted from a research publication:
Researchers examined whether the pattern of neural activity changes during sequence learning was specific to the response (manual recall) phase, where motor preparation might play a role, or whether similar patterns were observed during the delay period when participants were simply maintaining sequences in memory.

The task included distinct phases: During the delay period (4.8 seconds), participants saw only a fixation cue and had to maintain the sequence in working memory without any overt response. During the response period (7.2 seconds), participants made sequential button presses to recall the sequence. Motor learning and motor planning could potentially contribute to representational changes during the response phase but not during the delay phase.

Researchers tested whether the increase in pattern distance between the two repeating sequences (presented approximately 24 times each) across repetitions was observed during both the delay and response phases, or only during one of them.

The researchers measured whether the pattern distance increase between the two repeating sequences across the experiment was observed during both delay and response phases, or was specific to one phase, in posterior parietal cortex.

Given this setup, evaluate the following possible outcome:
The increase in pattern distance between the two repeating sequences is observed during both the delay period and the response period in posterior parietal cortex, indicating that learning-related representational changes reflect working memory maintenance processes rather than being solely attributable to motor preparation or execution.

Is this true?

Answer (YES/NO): NO